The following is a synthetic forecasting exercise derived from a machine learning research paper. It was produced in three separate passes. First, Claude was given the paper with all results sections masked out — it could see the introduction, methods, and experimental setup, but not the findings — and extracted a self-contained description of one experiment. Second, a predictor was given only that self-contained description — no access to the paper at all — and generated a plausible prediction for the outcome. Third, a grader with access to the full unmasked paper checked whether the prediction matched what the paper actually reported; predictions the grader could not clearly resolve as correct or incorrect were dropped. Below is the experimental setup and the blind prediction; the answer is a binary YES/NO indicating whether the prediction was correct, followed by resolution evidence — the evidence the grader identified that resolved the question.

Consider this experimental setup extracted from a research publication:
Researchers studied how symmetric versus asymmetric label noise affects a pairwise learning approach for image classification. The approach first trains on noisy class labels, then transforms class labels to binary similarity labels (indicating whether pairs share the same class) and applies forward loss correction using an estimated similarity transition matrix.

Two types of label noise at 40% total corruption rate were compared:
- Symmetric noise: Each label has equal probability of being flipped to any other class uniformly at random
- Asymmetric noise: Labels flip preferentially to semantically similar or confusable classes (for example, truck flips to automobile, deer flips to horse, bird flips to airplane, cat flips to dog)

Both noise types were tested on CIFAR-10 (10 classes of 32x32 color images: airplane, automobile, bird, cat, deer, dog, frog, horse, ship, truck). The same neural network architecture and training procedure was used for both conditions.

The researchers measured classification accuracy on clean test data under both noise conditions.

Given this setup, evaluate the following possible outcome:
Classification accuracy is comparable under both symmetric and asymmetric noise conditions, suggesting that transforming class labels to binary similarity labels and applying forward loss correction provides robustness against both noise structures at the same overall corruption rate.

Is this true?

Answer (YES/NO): YES